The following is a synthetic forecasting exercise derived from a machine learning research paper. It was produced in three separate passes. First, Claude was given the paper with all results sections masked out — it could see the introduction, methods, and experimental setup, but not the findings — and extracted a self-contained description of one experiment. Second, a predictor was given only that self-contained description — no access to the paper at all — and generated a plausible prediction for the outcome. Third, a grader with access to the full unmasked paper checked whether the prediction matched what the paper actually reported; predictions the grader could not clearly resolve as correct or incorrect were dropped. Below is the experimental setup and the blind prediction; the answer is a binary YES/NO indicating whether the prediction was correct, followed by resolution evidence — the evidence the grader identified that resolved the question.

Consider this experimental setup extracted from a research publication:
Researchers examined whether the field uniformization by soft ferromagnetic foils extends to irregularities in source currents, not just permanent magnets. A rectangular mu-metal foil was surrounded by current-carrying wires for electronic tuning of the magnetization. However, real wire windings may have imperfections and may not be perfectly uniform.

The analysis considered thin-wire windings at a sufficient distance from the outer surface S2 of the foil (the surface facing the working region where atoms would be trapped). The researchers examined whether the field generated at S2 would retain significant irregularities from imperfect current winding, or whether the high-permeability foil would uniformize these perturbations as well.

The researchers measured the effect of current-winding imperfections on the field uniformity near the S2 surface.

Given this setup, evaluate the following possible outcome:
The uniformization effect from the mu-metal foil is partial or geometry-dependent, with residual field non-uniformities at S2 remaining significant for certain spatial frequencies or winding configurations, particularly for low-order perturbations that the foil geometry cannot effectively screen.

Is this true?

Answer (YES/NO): NO